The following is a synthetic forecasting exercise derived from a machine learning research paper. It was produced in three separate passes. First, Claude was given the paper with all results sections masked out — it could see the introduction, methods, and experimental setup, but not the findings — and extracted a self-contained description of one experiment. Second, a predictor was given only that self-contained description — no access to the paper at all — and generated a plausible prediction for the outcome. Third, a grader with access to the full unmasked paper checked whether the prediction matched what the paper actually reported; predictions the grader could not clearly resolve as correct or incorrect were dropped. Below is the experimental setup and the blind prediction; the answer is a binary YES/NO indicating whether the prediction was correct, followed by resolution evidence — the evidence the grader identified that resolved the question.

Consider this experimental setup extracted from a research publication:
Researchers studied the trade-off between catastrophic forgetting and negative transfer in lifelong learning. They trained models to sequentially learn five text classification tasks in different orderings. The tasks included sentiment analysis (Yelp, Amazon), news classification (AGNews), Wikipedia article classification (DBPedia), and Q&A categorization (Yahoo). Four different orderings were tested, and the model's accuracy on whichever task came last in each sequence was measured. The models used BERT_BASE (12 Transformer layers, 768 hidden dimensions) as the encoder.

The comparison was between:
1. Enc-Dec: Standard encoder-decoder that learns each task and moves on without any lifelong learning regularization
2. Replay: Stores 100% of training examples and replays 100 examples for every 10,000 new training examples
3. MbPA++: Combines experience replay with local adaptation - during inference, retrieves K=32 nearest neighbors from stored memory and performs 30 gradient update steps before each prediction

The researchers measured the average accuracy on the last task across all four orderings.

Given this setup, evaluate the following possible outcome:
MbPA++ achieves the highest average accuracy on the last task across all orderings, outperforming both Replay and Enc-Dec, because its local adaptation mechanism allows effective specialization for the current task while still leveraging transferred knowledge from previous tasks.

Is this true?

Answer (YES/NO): NO